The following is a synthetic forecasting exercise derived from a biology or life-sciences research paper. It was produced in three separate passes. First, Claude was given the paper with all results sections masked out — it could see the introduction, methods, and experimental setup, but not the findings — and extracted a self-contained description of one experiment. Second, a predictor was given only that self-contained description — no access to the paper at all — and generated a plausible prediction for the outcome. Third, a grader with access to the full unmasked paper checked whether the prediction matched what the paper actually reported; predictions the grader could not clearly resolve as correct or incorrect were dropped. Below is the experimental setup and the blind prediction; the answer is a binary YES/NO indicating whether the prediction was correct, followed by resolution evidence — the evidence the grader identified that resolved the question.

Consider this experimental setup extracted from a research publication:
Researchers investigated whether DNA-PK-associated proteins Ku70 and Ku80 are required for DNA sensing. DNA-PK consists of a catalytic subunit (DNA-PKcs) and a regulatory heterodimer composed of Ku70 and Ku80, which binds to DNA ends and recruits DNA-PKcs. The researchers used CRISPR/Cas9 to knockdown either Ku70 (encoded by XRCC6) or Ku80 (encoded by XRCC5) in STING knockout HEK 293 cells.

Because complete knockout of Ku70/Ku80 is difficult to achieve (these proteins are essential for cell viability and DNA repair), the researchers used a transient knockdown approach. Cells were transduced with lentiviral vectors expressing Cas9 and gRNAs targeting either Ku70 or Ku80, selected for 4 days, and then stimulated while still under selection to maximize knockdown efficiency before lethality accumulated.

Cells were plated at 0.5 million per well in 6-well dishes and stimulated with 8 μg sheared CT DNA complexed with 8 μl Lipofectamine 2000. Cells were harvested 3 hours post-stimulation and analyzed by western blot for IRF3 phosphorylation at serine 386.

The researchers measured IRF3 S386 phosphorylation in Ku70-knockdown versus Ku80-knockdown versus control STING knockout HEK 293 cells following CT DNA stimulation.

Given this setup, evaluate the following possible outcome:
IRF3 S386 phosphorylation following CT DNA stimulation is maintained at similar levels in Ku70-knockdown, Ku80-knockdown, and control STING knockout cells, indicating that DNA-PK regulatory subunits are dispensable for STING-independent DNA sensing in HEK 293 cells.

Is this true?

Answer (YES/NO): NO